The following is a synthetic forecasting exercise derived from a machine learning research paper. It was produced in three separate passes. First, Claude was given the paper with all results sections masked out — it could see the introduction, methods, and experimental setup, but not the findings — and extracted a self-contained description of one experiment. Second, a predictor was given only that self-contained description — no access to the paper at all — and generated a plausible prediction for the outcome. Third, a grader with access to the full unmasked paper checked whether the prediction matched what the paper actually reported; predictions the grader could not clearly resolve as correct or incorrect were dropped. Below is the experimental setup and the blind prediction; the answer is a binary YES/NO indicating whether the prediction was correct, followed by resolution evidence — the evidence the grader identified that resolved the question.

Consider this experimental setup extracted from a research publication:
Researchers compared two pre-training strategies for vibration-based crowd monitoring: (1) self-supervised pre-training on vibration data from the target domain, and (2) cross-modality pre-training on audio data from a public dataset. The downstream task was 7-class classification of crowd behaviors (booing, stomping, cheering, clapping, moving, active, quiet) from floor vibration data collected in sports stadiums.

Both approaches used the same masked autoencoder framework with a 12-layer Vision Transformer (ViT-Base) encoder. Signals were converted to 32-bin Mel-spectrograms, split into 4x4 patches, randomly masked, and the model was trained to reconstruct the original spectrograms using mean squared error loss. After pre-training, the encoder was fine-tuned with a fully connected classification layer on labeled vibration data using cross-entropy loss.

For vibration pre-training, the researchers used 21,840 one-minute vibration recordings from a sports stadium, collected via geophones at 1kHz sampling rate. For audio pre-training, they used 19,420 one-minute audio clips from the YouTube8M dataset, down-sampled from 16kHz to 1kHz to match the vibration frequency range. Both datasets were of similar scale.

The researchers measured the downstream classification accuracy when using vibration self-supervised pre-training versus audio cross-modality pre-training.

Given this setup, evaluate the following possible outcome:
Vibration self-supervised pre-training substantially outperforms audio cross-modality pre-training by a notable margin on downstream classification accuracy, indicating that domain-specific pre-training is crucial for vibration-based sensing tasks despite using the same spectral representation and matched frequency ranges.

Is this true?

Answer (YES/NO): NO